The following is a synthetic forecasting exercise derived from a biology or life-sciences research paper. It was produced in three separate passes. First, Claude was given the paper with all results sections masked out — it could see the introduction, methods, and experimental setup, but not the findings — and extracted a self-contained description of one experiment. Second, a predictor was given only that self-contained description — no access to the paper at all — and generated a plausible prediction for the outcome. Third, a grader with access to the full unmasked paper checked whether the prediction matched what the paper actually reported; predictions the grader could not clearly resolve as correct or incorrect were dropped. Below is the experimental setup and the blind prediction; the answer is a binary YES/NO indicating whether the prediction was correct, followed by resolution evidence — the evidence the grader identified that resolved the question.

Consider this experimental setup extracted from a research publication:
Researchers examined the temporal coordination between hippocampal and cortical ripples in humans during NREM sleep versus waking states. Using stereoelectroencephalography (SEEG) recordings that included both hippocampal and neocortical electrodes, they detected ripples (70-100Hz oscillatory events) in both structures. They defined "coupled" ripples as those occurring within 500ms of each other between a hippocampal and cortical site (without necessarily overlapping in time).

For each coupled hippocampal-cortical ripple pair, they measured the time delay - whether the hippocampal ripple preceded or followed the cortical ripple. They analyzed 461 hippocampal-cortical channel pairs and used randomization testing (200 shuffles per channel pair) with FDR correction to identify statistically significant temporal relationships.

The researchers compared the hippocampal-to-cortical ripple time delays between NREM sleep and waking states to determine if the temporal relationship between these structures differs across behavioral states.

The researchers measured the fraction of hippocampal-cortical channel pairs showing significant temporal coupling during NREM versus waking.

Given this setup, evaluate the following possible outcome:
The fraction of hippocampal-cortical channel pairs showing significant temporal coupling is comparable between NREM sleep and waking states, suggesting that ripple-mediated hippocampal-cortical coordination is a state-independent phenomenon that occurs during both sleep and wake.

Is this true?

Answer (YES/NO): NO